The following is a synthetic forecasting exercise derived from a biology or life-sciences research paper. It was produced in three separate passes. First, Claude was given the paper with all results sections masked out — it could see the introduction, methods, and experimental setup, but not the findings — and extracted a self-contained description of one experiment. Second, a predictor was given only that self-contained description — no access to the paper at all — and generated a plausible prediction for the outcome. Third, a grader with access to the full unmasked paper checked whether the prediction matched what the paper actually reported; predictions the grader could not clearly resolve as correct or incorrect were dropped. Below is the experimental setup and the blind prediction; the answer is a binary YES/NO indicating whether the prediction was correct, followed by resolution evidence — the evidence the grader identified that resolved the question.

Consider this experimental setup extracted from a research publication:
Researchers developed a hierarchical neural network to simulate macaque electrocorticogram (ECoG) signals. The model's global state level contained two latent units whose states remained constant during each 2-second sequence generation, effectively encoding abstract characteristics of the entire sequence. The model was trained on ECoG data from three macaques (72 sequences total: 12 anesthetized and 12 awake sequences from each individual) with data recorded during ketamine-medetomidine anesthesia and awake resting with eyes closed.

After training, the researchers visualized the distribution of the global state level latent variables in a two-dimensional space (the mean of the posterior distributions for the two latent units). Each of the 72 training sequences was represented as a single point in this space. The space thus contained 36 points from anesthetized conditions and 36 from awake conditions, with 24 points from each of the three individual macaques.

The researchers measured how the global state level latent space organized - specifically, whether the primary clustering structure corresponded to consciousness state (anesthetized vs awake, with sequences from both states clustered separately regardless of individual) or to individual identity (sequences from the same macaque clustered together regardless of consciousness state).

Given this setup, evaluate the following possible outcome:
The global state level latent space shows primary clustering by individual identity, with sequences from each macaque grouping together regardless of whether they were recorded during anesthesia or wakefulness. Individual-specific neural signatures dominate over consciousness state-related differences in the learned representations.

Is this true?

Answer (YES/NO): NO